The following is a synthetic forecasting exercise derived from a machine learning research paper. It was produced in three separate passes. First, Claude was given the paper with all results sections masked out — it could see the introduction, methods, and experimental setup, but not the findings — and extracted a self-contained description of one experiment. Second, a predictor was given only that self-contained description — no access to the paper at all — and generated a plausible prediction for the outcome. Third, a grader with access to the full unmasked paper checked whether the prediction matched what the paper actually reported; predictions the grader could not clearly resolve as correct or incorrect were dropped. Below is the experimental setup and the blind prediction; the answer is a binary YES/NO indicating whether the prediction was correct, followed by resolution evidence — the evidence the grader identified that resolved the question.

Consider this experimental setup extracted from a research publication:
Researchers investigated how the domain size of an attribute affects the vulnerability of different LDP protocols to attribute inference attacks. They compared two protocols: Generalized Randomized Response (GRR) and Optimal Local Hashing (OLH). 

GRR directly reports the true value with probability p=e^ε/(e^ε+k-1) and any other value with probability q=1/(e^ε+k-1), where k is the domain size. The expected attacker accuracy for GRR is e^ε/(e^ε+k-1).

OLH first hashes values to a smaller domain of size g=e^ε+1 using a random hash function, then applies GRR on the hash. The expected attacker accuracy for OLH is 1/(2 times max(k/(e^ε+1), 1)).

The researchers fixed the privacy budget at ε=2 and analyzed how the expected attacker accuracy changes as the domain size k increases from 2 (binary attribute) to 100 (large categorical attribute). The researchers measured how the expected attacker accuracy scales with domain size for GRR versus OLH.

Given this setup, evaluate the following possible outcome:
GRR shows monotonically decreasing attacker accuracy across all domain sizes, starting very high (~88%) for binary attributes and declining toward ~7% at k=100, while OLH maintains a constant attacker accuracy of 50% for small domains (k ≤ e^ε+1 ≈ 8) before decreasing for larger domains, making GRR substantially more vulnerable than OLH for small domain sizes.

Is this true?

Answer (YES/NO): YES